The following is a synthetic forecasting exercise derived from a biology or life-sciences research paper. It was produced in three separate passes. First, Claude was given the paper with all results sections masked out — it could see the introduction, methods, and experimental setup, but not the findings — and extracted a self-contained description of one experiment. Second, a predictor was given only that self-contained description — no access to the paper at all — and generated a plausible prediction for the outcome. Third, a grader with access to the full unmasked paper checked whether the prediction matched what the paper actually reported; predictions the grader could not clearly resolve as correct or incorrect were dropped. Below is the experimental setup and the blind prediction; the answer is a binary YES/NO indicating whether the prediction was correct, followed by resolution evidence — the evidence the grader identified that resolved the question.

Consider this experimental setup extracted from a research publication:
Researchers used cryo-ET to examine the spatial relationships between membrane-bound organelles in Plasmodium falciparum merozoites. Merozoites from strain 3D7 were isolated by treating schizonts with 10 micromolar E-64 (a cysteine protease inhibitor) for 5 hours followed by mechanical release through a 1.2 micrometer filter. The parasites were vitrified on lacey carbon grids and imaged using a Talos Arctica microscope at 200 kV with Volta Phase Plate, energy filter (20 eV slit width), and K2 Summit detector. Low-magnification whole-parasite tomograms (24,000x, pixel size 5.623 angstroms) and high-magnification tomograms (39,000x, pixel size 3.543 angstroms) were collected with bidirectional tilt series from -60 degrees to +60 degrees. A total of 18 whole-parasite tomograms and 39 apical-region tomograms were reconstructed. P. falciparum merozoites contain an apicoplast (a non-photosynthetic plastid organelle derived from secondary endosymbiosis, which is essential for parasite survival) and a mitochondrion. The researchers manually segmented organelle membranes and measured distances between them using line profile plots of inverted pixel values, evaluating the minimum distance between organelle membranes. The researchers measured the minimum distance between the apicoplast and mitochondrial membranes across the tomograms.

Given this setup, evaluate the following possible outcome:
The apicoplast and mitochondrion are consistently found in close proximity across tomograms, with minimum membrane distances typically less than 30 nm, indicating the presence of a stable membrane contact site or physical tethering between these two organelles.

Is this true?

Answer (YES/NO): YES